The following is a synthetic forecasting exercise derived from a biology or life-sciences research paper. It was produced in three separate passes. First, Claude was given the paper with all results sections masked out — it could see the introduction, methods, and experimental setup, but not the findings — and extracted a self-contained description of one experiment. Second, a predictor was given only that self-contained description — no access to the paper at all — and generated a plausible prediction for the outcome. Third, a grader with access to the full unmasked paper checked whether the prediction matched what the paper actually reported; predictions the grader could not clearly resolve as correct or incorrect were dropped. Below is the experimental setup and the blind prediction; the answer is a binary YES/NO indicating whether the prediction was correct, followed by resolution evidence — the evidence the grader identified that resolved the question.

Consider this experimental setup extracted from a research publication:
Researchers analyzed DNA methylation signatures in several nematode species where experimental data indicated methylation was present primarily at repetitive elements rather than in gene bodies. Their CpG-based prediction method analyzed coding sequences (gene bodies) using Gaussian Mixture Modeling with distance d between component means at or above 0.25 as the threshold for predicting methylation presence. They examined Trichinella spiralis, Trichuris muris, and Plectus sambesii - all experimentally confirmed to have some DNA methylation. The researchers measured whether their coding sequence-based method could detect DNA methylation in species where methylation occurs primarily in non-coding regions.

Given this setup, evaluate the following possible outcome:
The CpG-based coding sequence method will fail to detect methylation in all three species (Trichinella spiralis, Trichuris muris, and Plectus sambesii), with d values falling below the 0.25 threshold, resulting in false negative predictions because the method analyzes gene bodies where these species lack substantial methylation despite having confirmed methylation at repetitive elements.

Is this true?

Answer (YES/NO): YES